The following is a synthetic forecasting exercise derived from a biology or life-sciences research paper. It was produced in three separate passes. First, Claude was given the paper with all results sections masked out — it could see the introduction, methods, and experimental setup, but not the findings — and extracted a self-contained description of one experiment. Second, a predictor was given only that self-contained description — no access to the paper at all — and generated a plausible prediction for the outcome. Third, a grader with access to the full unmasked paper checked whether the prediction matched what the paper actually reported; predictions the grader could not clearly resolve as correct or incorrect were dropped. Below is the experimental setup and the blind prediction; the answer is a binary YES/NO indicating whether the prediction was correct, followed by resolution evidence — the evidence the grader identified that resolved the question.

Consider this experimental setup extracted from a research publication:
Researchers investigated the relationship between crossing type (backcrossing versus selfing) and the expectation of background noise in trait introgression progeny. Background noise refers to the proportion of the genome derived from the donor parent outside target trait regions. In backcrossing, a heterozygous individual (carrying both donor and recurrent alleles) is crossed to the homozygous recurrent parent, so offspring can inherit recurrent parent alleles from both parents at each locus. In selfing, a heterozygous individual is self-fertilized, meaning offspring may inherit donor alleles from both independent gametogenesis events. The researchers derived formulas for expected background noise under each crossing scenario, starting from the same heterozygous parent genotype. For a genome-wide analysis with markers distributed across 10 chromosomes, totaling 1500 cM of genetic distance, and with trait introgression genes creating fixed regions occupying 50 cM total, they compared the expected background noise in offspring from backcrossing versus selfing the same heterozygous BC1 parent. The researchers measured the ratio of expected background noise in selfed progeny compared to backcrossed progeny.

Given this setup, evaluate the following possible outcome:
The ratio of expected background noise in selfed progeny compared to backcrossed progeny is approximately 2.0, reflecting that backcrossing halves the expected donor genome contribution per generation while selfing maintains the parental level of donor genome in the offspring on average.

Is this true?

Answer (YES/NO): YES